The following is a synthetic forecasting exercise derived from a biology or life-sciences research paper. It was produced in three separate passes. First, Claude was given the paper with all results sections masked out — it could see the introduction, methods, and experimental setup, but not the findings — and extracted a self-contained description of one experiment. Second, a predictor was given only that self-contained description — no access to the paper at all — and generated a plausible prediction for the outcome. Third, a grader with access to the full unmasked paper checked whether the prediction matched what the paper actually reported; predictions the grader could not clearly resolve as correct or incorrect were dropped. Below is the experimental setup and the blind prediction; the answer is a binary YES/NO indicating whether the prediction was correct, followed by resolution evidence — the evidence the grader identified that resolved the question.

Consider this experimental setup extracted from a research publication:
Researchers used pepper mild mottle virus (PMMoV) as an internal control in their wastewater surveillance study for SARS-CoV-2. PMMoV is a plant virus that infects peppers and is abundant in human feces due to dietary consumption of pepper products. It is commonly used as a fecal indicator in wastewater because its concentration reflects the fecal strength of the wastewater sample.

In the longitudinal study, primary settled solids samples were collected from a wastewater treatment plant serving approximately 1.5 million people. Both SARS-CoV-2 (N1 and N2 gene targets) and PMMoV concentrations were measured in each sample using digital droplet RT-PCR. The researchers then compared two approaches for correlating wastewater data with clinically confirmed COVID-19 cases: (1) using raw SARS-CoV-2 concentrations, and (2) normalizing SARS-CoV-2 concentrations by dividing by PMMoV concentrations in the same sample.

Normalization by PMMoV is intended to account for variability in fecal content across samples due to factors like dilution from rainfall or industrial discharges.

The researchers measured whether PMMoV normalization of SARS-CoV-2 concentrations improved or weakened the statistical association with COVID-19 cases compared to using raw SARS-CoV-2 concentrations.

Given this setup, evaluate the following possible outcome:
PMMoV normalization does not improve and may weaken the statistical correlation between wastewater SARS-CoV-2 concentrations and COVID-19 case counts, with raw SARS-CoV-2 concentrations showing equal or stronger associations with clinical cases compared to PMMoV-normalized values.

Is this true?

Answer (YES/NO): YES